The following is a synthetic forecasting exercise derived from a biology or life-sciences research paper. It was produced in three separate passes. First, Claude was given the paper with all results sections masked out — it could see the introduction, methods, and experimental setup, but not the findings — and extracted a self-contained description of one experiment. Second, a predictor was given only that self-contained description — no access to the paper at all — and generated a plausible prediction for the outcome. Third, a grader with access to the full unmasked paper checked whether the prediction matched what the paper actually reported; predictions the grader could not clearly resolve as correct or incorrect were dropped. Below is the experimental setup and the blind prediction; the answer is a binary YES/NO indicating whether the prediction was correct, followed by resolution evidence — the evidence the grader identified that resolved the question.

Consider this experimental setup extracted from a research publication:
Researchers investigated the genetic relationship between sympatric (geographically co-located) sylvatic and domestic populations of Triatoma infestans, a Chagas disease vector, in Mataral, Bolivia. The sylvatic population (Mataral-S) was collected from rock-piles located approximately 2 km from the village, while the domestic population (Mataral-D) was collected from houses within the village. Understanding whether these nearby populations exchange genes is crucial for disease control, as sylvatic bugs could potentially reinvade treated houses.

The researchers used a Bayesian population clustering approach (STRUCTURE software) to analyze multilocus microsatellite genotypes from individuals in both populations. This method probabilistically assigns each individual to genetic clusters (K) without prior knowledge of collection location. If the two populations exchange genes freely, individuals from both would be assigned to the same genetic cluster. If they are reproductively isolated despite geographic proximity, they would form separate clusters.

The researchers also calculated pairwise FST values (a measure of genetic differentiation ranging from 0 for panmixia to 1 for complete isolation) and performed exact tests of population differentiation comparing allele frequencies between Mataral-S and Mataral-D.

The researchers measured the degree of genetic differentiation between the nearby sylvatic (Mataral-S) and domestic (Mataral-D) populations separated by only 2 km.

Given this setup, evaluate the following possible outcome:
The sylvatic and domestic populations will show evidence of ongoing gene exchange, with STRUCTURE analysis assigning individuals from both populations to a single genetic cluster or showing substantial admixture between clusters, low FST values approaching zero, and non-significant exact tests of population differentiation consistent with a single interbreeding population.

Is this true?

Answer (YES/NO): NO